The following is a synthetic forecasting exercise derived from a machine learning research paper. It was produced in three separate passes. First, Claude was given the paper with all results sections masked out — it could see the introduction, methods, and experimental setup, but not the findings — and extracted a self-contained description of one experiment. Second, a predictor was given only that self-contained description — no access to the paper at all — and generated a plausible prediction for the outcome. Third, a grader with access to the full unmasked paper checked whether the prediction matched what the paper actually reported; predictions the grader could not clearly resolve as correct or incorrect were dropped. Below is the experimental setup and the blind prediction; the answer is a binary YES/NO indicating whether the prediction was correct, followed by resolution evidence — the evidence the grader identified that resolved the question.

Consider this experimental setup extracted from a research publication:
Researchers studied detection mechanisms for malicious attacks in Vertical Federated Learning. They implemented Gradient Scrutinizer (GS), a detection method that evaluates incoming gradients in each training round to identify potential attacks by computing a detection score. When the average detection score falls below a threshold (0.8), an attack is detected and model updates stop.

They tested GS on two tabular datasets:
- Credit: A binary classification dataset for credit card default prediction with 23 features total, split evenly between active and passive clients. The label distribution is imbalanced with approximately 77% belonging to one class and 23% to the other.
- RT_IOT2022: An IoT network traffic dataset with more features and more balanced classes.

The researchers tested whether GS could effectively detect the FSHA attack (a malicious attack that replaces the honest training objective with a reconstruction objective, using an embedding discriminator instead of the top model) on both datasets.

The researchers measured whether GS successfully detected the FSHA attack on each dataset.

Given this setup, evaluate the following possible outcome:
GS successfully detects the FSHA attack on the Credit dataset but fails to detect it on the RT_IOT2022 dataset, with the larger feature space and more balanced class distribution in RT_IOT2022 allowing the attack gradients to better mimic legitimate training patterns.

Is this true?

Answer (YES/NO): NO